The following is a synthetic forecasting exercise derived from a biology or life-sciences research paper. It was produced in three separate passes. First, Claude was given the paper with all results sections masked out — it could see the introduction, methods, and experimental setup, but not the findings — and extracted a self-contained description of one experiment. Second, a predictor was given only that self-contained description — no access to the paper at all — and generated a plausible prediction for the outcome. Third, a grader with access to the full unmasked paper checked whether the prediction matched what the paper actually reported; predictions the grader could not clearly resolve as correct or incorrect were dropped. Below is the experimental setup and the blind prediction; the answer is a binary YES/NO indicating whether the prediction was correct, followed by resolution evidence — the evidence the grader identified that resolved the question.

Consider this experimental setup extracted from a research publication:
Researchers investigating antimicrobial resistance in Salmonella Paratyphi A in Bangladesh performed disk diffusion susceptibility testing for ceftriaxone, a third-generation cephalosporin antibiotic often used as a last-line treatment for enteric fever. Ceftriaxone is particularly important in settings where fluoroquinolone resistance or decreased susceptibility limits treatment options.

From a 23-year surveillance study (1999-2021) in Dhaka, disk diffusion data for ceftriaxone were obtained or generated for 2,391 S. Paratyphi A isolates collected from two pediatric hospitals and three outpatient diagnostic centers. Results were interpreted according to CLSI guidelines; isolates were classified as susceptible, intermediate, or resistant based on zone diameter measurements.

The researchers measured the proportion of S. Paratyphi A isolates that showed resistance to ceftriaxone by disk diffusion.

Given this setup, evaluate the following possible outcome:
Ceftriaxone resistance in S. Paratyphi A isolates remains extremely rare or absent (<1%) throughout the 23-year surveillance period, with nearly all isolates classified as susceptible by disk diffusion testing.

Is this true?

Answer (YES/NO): YES